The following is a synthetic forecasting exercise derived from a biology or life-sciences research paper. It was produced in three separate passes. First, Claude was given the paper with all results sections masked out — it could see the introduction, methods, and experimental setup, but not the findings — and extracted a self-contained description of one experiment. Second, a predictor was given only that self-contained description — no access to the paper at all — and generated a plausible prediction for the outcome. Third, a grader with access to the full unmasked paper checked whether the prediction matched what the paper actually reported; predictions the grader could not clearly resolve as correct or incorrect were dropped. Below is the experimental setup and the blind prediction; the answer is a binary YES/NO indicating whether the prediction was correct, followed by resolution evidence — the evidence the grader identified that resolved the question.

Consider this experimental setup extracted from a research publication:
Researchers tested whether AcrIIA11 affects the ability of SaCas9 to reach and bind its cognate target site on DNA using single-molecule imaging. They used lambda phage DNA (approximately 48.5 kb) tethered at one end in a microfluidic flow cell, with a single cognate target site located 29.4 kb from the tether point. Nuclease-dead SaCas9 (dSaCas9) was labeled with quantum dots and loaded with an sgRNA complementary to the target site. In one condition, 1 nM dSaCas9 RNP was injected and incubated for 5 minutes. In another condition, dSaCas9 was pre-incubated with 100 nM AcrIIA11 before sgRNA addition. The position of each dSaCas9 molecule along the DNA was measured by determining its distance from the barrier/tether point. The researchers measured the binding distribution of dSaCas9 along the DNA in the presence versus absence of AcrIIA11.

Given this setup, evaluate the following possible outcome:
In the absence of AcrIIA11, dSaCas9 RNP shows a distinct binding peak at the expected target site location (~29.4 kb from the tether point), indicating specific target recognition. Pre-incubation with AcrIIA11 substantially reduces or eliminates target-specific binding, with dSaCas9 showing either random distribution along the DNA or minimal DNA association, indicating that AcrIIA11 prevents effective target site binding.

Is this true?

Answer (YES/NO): YES